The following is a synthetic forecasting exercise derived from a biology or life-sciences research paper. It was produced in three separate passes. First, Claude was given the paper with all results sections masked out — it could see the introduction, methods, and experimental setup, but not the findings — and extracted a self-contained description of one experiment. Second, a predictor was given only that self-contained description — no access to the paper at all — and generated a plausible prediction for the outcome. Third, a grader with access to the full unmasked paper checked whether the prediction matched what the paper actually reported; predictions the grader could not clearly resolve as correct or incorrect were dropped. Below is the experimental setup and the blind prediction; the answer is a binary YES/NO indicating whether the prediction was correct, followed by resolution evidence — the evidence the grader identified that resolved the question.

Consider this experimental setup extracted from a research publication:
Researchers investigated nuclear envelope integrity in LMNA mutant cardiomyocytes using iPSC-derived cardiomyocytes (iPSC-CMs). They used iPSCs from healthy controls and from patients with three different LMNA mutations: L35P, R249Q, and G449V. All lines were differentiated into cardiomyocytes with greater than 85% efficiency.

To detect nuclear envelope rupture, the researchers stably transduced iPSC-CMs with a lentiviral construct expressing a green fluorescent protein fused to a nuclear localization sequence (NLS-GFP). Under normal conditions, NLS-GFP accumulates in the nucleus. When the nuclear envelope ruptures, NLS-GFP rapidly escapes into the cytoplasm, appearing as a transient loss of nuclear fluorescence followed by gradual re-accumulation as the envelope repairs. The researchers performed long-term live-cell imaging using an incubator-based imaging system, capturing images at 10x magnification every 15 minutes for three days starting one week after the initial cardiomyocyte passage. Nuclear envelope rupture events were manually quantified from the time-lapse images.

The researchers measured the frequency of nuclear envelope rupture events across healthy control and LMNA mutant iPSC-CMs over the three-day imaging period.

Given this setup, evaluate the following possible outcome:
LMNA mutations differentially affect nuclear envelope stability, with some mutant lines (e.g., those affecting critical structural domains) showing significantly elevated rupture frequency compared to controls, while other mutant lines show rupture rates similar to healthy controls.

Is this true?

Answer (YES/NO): YES